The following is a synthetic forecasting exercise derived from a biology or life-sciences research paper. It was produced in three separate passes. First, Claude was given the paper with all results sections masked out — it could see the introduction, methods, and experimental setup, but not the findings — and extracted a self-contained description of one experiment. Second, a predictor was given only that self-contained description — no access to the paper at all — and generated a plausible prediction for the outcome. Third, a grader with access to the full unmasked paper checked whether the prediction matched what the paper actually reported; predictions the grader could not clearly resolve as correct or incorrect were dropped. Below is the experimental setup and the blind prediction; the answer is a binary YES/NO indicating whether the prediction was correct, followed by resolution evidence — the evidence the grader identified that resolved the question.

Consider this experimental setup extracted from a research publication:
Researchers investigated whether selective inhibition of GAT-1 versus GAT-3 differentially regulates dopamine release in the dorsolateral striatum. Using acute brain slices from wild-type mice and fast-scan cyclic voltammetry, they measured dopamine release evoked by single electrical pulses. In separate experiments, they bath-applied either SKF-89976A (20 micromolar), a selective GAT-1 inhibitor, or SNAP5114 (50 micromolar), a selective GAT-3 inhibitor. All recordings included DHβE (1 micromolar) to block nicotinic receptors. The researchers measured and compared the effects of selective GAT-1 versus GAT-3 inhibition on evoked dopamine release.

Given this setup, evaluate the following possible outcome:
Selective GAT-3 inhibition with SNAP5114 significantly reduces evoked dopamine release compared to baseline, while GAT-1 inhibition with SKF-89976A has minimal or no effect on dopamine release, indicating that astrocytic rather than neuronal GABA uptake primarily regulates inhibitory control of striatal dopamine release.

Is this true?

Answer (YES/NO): NO